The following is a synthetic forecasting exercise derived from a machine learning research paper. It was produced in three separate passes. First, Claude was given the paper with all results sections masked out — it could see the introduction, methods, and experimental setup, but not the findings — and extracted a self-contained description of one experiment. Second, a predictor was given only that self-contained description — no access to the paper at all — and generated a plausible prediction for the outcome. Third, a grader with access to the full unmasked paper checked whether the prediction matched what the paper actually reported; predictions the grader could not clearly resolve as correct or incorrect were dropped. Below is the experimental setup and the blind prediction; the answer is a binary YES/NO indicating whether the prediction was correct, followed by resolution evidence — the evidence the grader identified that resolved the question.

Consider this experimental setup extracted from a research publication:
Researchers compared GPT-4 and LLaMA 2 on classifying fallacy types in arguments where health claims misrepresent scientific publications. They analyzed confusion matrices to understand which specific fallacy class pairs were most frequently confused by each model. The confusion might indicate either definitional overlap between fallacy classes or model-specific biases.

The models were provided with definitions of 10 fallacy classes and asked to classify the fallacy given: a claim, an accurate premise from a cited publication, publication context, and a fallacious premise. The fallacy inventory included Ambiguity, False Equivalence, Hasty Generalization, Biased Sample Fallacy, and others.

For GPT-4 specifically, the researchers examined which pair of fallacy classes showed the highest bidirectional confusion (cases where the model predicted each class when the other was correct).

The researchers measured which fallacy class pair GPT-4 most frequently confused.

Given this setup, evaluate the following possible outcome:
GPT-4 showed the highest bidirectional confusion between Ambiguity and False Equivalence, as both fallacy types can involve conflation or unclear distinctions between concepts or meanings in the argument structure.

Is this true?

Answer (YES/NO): YES